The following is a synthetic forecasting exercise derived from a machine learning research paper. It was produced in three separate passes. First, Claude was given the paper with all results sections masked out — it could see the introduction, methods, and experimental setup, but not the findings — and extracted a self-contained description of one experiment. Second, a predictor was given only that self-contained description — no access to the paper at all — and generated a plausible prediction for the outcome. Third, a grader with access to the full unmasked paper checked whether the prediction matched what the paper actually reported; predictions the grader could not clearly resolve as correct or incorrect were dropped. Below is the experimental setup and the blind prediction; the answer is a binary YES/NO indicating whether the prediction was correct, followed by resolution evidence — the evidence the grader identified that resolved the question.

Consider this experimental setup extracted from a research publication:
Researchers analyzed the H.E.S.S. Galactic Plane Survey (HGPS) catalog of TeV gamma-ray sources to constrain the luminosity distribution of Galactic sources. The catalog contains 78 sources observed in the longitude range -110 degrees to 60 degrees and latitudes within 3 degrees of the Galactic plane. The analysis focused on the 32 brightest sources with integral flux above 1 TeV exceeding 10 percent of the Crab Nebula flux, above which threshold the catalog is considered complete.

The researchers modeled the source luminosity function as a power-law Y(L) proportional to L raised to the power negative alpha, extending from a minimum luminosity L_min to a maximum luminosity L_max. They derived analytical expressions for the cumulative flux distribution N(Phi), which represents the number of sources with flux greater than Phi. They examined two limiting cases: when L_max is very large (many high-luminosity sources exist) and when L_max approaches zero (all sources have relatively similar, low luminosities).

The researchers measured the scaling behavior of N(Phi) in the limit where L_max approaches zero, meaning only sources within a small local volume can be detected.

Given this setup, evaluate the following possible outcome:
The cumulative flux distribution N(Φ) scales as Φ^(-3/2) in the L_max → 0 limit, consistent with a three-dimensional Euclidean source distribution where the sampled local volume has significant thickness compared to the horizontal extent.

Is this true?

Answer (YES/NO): YES